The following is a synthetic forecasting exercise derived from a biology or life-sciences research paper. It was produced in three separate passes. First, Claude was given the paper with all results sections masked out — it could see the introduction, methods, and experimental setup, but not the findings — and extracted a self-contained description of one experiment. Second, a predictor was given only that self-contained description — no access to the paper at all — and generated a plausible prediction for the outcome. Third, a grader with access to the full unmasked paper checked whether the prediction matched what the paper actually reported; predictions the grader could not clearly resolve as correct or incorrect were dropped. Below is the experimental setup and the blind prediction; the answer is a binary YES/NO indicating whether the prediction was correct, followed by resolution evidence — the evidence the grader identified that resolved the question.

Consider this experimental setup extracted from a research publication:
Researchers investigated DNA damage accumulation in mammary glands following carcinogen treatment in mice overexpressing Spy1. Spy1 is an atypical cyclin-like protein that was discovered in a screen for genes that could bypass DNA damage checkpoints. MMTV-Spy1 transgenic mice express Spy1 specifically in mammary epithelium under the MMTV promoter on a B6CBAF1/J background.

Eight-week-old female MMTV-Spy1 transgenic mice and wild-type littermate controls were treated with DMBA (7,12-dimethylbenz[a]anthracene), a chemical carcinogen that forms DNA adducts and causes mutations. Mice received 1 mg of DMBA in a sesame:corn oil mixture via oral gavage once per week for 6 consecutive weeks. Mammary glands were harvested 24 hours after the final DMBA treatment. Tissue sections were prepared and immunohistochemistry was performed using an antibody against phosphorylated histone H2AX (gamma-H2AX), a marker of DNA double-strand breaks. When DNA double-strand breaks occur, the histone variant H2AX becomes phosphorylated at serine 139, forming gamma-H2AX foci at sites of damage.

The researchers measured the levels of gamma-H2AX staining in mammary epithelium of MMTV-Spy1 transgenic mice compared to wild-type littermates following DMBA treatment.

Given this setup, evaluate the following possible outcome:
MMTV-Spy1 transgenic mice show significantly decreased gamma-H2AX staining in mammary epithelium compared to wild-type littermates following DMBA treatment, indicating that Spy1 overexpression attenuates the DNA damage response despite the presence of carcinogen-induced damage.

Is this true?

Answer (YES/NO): NO